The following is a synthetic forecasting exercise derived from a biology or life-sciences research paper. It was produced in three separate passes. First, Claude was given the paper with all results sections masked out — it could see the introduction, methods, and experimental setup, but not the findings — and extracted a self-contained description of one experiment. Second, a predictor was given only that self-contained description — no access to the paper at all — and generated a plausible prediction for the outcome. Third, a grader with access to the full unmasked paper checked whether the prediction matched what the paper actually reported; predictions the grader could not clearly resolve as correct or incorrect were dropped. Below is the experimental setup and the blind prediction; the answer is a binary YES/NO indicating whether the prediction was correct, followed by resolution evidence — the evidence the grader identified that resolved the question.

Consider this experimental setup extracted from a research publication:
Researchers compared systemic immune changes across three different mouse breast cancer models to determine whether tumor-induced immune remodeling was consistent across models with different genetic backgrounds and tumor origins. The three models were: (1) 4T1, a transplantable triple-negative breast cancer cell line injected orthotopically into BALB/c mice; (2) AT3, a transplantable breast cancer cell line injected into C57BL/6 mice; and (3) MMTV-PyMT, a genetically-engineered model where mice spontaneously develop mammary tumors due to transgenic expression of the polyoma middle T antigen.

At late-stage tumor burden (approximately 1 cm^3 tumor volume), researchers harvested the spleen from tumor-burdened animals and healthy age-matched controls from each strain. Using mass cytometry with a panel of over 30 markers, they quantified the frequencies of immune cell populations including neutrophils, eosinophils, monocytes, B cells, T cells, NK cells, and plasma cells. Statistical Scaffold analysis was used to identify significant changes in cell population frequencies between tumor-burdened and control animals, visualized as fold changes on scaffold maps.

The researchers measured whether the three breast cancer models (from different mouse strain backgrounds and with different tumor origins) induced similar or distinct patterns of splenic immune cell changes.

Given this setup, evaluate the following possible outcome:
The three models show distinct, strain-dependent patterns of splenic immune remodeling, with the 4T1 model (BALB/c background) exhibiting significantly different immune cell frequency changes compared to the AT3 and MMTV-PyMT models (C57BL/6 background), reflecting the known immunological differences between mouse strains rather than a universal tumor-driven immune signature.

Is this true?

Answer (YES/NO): NO